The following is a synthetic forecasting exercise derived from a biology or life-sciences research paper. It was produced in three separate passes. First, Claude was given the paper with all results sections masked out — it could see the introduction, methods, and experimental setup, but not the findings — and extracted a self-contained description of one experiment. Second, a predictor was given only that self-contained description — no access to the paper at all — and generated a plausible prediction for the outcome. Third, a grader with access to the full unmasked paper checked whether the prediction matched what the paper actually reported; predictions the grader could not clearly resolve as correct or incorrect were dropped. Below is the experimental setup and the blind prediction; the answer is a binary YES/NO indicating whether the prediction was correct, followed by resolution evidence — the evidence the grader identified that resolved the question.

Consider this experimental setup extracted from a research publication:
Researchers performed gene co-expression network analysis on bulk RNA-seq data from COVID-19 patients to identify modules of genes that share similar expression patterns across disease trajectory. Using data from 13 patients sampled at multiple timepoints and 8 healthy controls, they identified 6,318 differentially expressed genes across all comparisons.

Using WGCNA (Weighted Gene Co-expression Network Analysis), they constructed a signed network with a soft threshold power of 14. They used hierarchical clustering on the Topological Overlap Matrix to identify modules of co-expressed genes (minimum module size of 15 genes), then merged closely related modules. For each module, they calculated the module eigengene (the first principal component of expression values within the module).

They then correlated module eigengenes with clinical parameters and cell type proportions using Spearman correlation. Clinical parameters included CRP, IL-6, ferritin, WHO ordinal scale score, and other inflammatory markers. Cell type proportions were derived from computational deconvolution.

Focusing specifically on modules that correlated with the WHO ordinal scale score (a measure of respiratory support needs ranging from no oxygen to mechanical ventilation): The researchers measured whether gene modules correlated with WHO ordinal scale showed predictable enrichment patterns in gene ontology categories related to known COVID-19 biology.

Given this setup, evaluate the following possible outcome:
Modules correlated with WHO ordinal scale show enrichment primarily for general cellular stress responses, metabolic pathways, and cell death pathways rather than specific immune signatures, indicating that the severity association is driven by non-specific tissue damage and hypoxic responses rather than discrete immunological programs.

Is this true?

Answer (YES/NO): NO